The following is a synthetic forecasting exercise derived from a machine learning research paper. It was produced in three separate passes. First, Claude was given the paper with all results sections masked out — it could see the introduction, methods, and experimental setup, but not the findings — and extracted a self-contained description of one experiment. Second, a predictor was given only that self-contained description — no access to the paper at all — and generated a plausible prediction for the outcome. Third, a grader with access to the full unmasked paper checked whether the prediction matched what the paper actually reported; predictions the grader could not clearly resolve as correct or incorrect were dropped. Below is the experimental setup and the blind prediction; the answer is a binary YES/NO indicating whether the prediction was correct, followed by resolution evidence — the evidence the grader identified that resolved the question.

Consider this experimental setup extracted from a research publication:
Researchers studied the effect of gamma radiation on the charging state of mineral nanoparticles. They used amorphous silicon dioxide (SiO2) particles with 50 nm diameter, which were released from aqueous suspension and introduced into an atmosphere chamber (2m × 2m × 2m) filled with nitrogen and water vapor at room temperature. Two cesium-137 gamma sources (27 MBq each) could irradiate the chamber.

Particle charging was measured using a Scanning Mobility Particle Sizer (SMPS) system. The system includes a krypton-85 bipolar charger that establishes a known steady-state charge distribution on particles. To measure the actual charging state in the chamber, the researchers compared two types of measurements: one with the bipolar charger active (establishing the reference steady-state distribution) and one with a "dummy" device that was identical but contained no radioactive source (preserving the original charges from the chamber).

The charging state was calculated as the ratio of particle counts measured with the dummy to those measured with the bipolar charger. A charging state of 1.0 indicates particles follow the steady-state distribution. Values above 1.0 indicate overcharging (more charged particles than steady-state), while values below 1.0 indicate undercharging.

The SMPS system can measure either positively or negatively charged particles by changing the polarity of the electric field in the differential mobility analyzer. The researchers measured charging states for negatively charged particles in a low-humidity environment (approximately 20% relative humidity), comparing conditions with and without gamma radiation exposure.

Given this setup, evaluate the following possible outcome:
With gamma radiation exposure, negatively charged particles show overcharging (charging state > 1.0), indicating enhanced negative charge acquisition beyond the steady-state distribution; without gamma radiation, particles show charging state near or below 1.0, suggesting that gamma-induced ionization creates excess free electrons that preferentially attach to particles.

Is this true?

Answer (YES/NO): NO